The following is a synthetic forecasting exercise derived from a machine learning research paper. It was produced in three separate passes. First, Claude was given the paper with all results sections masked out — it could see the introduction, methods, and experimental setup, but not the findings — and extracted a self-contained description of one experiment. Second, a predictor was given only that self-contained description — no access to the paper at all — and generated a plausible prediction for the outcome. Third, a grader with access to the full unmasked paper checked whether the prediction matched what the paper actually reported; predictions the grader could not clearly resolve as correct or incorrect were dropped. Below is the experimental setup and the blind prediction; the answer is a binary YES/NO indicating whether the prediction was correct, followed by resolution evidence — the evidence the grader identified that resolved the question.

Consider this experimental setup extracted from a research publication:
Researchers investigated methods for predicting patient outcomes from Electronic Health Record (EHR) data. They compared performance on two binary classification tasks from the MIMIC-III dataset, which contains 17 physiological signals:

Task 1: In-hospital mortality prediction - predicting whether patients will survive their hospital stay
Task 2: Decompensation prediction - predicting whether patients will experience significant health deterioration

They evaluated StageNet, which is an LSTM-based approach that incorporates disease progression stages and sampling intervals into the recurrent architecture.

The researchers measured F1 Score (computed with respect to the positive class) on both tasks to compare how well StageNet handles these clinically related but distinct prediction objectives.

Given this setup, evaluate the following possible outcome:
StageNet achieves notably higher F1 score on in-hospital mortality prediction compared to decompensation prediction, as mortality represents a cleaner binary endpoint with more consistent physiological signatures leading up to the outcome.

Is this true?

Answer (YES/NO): NO